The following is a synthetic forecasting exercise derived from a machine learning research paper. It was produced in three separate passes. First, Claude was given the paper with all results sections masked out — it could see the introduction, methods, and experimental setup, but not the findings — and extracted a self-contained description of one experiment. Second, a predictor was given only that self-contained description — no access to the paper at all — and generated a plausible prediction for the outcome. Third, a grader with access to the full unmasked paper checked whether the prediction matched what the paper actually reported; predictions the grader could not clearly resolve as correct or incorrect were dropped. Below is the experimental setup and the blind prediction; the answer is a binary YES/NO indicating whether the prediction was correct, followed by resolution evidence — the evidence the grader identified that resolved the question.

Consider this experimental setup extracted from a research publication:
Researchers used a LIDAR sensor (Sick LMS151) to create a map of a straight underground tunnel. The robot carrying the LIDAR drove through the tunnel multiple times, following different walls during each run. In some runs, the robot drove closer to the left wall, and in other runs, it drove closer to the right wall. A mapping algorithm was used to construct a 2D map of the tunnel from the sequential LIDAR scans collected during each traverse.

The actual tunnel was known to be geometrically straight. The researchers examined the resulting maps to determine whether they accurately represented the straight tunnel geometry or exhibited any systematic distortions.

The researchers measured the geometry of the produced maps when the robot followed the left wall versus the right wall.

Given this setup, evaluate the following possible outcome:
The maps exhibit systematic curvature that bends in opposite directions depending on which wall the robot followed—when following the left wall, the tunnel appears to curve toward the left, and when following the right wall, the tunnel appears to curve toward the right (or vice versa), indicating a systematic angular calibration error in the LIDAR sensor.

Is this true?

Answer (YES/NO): NO